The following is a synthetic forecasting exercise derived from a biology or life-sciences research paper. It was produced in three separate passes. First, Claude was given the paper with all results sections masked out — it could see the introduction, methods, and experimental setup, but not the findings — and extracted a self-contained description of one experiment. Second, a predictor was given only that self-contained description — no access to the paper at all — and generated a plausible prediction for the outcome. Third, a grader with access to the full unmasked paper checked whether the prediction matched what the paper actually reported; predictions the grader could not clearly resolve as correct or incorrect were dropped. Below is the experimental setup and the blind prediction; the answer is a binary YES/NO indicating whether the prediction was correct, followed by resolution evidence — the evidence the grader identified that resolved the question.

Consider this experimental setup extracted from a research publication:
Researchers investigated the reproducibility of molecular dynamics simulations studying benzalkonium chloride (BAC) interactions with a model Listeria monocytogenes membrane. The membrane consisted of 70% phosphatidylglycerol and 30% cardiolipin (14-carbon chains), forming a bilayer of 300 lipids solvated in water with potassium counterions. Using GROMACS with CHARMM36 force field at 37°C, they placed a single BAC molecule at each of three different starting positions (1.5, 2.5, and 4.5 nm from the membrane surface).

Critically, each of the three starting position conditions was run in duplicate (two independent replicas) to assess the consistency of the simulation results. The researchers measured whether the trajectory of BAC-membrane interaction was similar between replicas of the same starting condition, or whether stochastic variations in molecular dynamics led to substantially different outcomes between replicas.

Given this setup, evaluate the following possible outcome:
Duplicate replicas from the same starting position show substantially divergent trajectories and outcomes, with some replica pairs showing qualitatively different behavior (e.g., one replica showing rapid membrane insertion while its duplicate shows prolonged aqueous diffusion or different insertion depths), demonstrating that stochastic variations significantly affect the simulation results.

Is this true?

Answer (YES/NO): NO